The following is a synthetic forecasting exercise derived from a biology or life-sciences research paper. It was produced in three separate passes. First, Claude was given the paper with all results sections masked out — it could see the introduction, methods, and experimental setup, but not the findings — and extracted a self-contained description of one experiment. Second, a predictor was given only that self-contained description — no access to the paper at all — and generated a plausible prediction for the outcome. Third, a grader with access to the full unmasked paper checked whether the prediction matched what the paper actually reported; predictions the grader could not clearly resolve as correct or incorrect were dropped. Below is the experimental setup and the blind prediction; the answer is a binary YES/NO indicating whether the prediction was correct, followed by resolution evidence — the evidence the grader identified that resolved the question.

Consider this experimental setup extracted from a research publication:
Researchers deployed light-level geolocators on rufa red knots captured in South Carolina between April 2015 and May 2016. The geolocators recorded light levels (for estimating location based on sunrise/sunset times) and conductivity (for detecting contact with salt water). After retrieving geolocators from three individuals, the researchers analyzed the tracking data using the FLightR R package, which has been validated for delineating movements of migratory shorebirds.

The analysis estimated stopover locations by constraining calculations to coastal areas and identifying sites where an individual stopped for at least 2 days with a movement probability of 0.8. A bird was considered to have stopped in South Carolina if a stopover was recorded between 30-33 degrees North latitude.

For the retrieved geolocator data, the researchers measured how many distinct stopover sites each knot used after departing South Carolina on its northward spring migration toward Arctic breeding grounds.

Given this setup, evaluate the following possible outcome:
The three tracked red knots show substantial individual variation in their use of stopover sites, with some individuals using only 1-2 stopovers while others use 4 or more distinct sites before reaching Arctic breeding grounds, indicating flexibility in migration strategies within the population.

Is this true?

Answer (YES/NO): NO